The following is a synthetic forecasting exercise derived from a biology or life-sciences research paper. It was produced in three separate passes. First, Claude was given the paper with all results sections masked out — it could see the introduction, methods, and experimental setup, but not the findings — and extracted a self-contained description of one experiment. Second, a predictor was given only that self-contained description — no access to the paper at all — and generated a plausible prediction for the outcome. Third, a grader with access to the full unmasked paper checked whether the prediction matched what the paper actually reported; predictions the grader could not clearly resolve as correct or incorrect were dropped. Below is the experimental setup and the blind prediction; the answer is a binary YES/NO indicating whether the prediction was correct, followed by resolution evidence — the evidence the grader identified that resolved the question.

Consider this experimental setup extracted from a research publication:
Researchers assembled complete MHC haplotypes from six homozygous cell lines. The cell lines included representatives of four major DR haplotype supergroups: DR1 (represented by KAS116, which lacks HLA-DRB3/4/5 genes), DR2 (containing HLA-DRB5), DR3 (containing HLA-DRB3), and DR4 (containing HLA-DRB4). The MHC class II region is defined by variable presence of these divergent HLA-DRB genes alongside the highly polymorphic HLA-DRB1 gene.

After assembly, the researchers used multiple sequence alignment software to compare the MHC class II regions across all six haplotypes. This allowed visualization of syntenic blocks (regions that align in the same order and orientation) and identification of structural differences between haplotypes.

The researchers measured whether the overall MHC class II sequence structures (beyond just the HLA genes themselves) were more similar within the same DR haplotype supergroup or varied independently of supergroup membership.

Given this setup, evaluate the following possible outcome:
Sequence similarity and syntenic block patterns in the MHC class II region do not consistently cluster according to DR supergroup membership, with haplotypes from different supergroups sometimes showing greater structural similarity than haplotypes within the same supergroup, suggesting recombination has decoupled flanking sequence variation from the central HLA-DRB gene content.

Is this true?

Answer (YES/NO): NO